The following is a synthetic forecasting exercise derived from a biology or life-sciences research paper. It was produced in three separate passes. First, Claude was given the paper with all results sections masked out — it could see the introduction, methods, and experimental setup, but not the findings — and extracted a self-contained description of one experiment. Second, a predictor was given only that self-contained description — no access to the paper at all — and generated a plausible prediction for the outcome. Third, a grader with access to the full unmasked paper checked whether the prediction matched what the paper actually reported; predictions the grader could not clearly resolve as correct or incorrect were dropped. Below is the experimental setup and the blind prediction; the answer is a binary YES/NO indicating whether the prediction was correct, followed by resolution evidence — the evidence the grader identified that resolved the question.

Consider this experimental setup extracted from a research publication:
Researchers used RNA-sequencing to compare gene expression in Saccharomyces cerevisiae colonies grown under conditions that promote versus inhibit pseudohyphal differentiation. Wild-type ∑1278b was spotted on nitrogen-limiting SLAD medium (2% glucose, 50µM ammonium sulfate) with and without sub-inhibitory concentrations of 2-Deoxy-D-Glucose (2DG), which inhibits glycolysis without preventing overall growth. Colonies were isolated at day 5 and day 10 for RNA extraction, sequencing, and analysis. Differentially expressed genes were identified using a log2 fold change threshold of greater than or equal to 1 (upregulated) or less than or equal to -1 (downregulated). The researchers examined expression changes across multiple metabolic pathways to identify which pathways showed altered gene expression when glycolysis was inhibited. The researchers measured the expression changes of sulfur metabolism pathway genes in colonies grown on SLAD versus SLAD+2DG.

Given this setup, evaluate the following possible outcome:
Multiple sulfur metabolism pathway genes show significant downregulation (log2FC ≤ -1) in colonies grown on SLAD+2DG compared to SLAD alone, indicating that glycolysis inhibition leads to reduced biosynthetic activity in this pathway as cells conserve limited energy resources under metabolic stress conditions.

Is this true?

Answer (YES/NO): YES